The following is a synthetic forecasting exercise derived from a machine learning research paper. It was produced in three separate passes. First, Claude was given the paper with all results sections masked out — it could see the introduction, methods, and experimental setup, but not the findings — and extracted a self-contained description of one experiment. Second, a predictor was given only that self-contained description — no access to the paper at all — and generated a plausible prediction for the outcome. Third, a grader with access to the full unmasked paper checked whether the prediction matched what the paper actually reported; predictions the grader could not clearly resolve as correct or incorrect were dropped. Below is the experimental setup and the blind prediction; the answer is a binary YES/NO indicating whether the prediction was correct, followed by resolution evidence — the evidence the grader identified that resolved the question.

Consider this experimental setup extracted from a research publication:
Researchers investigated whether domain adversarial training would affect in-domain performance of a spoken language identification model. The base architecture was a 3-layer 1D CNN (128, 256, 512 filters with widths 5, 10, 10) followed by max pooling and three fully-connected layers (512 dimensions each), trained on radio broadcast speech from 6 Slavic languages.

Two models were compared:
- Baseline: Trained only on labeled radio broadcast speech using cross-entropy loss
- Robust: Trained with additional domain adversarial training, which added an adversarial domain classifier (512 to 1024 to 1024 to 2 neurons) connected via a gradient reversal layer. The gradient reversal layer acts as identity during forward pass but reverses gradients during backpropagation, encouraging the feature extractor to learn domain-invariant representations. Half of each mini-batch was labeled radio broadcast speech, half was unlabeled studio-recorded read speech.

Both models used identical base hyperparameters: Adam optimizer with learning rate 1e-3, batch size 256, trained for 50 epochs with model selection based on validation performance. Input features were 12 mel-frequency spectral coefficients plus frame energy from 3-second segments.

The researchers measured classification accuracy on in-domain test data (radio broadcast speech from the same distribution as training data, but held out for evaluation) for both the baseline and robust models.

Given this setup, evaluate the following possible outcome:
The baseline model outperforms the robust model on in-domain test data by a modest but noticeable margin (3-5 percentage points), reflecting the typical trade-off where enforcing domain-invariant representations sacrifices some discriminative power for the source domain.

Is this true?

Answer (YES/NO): NO